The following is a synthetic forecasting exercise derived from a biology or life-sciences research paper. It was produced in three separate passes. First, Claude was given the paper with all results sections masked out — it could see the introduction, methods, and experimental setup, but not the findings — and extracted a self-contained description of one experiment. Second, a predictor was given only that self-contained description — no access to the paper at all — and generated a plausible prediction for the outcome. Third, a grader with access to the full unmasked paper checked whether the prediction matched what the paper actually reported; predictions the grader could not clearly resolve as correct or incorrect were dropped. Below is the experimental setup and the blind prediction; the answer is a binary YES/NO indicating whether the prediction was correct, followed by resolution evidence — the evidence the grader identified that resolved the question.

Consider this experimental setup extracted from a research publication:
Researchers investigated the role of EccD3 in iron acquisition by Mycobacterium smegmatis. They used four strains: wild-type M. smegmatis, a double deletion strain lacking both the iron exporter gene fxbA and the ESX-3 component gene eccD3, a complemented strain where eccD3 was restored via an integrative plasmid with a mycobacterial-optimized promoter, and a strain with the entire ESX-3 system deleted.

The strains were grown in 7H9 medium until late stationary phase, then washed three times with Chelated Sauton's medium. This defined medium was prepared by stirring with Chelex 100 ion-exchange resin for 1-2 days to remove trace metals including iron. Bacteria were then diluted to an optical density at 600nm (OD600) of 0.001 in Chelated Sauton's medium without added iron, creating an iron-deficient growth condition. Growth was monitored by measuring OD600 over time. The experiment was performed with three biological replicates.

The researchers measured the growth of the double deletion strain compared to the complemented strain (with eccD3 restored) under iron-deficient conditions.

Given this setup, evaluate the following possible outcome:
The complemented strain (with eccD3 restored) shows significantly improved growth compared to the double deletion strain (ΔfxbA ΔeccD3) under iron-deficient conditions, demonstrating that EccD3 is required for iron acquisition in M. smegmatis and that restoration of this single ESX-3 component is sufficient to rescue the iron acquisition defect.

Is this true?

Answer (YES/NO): YES